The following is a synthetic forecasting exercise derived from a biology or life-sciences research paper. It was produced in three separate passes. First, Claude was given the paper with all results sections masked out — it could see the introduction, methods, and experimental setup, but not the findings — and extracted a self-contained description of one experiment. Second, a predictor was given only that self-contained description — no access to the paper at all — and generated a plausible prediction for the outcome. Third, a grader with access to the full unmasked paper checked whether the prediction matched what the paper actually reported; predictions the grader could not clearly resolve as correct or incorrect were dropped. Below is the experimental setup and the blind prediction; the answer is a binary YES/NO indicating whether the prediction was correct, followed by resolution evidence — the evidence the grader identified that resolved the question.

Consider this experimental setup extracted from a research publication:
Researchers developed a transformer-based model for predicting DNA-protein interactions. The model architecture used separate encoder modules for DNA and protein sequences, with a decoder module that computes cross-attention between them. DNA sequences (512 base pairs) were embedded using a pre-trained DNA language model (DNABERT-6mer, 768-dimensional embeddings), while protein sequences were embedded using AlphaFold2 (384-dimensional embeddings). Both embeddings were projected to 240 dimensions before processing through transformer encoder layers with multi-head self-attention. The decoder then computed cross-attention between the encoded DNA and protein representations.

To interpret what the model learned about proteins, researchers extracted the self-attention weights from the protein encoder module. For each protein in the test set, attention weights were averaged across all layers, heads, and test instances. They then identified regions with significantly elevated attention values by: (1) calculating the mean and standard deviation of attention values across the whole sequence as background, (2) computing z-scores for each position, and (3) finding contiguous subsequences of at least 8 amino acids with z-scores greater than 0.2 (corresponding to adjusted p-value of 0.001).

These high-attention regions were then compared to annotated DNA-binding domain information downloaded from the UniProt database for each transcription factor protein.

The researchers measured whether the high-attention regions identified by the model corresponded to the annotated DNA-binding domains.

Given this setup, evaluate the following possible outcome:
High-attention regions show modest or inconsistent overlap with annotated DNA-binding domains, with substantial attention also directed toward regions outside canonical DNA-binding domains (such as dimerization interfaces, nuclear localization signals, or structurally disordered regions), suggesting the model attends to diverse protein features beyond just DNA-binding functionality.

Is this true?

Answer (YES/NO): NO